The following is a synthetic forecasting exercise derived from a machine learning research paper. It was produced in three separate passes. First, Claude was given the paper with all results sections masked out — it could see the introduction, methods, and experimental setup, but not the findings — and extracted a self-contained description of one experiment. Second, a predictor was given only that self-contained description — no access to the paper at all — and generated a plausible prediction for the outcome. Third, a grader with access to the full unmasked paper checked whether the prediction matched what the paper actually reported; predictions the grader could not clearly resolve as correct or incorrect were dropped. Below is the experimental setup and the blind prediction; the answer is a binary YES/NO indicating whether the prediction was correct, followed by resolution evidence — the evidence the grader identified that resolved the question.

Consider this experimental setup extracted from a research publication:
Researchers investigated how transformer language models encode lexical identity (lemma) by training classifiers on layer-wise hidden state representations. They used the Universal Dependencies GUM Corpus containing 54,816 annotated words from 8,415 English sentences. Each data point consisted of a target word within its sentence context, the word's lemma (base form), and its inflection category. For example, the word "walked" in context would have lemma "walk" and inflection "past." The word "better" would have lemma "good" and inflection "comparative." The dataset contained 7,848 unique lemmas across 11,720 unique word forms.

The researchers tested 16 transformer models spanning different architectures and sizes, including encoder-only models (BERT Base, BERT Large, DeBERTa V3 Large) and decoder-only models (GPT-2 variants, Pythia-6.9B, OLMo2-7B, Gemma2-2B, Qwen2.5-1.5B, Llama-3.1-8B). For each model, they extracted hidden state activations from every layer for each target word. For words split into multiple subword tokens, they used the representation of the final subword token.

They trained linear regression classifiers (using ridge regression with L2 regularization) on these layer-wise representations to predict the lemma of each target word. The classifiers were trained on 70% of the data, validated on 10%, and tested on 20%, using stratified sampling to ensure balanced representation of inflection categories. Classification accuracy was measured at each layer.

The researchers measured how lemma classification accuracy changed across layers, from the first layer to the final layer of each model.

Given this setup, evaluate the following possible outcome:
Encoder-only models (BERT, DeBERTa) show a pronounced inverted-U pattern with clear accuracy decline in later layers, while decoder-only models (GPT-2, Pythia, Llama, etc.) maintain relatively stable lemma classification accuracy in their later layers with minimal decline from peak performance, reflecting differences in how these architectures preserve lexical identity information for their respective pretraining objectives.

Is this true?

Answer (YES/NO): NO